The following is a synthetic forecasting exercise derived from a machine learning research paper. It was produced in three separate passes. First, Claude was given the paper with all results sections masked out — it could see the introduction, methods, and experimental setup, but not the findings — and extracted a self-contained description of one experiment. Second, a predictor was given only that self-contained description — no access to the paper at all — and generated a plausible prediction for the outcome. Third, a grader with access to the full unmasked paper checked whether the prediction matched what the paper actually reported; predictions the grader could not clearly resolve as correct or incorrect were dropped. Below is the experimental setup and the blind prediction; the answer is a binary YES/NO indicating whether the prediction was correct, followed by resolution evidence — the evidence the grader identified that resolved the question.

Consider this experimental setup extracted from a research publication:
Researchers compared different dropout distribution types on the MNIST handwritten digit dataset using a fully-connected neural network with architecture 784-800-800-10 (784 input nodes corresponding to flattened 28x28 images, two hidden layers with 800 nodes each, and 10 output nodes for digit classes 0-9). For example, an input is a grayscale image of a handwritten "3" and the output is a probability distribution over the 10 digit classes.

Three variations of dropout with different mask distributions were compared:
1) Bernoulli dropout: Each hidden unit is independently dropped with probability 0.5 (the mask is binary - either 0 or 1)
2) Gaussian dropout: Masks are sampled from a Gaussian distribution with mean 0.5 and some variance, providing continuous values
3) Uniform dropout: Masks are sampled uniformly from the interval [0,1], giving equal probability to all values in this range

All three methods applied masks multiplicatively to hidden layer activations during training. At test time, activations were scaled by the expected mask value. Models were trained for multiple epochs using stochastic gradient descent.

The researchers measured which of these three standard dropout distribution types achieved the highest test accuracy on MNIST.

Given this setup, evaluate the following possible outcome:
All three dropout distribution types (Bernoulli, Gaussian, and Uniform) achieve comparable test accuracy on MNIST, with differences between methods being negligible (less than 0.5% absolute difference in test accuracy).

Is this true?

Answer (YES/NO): YES